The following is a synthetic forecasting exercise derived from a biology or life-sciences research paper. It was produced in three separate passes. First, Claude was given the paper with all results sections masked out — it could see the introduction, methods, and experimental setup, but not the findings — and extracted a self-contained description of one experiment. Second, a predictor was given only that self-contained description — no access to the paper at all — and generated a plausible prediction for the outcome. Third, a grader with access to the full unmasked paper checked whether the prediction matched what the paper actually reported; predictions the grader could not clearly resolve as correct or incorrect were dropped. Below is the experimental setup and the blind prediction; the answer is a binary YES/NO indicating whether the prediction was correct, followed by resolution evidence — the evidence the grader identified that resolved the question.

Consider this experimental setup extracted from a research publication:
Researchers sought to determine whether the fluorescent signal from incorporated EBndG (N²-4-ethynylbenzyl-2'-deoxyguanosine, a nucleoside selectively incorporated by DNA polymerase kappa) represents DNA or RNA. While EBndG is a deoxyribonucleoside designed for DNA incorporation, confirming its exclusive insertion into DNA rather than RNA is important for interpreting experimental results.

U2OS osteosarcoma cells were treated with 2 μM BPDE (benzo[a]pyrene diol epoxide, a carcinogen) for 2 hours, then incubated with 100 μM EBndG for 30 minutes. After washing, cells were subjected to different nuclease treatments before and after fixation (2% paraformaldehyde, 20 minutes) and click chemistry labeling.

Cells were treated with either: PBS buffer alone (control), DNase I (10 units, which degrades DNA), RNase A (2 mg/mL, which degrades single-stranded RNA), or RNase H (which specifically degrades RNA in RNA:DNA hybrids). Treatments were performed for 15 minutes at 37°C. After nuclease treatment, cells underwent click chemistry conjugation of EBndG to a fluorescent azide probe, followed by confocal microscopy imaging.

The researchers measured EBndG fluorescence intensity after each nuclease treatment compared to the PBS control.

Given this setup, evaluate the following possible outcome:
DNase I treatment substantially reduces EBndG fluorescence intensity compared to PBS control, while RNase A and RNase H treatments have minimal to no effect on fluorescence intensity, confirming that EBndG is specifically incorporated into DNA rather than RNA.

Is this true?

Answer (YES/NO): YES